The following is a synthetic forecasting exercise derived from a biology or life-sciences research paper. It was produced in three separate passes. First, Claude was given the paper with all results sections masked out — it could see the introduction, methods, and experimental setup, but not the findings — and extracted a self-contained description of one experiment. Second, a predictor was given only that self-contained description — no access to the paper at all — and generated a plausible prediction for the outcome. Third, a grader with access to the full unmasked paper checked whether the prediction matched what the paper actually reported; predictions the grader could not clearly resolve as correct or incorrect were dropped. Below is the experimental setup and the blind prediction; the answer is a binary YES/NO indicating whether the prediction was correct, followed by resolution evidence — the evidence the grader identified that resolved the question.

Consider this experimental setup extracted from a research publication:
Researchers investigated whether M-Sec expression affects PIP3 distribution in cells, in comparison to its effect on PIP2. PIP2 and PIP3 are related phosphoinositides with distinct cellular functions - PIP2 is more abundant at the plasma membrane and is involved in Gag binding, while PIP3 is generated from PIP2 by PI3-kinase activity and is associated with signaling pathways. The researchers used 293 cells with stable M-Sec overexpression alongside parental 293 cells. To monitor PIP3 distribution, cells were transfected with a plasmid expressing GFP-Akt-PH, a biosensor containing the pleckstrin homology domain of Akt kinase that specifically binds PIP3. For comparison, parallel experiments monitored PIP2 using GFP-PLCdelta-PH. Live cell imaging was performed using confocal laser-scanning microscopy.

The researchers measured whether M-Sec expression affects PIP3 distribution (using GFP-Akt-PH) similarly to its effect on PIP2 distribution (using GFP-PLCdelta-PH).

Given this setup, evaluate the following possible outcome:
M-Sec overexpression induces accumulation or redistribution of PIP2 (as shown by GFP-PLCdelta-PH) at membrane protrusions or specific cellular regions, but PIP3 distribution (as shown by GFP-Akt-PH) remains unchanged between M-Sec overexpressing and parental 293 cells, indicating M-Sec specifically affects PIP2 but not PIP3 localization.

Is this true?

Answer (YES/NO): YES